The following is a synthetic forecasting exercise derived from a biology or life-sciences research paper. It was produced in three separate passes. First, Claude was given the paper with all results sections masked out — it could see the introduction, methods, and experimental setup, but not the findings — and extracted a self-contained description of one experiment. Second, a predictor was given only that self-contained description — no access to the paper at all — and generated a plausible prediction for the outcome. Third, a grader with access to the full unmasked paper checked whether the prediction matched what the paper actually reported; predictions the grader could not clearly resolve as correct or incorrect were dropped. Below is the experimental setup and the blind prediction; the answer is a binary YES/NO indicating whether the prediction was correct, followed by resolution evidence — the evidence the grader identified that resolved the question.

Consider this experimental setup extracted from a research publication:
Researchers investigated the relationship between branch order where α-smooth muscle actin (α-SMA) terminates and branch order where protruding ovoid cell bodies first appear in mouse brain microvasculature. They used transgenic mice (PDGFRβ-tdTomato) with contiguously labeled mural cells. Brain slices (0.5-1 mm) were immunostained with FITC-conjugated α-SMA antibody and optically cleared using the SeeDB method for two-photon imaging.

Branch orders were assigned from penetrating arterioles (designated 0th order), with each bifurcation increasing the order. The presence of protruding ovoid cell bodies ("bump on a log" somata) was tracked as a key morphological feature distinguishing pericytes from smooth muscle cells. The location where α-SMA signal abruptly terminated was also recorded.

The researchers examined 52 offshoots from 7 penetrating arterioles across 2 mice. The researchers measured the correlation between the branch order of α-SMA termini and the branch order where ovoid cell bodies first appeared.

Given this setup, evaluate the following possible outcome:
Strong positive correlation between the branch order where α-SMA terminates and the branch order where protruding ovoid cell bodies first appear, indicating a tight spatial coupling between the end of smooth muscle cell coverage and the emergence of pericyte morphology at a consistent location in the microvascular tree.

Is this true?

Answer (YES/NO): NO